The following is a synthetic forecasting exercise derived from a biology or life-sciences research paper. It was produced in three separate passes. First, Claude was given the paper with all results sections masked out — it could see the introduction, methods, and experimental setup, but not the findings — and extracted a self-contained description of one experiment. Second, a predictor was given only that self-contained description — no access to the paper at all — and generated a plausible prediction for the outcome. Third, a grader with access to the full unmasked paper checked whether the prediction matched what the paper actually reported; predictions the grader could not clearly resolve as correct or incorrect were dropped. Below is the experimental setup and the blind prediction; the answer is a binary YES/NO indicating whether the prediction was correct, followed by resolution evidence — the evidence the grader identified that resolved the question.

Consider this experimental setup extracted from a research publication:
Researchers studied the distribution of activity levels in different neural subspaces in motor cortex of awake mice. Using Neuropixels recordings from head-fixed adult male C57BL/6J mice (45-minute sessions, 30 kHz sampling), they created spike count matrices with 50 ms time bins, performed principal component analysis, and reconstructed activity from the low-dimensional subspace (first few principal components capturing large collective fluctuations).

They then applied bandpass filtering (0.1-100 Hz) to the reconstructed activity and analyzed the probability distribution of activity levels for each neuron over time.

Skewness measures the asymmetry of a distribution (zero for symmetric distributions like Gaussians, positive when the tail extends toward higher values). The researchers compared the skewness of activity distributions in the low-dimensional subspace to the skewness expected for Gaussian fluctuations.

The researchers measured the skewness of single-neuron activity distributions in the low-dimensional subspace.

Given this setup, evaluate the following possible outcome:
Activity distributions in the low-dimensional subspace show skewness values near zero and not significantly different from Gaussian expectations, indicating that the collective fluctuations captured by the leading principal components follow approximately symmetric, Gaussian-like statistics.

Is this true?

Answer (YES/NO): NO